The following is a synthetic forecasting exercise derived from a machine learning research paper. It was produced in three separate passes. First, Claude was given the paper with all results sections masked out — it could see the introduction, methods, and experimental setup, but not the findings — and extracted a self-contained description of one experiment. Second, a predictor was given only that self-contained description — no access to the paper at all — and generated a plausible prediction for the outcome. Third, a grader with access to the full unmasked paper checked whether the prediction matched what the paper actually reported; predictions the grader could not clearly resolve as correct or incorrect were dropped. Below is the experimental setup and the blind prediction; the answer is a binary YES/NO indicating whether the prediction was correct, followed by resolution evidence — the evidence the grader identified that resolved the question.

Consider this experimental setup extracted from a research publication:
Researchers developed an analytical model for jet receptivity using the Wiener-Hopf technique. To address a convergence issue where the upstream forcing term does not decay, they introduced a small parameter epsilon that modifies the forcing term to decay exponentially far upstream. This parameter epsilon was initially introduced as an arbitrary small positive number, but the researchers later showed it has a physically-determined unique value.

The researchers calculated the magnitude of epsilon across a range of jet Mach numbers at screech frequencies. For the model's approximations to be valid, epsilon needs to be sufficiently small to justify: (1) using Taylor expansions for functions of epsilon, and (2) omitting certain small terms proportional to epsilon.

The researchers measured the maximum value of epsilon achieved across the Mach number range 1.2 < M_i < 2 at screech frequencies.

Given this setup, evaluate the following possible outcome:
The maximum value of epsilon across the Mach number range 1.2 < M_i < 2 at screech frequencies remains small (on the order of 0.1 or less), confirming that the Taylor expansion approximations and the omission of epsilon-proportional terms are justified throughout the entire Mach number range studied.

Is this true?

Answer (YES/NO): YES